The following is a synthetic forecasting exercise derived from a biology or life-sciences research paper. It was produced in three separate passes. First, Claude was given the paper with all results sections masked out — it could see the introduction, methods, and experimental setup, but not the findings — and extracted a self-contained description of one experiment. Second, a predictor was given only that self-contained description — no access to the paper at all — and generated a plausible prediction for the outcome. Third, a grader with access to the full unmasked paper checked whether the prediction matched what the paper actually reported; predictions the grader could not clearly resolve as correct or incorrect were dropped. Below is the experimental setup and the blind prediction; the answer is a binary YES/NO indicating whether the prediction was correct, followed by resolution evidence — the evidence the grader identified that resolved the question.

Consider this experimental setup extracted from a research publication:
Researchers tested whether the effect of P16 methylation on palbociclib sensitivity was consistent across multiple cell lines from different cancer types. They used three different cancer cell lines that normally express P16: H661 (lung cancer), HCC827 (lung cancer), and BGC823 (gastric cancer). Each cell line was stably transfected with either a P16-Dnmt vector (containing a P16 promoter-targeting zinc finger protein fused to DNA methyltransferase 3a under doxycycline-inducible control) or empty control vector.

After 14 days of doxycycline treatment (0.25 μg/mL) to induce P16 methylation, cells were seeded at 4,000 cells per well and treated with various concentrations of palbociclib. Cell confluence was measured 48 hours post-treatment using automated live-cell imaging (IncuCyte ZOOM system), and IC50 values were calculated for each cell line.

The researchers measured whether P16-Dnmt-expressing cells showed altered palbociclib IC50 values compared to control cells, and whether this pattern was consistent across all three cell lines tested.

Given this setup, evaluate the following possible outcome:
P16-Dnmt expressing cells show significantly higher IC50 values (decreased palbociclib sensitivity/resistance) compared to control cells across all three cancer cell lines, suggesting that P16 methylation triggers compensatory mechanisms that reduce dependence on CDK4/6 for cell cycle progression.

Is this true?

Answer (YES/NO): NO